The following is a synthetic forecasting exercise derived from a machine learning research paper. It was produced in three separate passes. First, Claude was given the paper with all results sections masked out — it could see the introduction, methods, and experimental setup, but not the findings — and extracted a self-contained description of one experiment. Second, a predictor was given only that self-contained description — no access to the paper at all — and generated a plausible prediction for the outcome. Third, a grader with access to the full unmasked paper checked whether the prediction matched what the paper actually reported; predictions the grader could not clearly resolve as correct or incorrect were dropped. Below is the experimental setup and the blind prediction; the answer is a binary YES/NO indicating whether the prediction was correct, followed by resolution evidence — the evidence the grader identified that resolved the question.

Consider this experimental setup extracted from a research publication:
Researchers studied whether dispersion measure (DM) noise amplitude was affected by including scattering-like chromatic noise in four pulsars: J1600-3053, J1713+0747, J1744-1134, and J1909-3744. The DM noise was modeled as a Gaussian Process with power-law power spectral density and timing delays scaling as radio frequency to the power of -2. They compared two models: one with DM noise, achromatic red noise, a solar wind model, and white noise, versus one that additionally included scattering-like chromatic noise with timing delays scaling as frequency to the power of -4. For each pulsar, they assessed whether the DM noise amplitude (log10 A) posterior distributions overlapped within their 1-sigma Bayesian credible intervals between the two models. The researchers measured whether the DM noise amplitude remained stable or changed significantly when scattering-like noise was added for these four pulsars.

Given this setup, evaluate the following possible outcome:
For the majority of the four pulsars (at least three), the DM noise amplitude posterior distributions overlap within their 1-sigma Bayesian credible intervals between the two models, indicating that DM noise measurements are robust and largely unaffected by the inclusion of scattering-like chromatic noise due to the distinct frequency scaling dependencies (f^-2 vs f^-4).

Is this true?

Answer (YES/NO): YES